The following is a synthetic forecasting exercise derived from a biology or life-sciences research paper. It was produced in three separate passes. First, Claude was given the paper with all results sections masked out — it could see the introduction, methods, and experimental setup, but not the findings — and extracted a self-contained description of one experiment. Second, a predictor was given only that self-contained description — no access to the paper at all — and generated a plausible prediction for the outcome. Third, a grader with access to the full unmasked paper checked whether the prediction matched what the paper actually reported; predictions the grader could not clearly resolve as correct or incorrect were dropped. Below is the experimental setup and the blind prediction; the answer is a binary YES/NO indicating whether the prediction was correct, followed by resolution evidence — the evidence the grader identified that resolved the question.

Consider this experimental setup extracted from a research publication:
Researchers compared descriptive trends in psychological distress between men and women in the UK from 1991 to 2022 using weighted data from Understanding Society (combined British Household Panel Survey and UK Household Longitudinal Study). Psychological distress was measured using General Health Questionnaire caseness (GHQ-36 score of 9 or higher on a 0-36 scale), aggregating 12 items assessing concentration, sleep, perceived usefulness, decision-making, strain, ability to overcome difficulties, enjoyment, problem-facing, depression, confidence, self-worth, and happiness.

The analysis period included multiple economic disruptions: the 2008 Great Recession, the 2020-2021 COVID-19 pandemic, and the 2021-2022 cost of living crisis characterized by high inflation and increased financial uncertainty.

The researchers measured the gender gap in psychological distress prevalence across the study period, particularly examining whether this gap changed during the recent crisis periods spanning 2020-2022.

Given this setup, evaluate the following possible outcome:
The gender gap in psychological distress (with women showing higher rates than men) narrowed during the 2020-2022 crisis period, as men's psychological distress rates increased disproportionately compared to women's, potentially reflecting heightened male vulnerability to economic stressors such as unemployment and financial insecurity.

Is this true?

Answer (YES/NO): NO